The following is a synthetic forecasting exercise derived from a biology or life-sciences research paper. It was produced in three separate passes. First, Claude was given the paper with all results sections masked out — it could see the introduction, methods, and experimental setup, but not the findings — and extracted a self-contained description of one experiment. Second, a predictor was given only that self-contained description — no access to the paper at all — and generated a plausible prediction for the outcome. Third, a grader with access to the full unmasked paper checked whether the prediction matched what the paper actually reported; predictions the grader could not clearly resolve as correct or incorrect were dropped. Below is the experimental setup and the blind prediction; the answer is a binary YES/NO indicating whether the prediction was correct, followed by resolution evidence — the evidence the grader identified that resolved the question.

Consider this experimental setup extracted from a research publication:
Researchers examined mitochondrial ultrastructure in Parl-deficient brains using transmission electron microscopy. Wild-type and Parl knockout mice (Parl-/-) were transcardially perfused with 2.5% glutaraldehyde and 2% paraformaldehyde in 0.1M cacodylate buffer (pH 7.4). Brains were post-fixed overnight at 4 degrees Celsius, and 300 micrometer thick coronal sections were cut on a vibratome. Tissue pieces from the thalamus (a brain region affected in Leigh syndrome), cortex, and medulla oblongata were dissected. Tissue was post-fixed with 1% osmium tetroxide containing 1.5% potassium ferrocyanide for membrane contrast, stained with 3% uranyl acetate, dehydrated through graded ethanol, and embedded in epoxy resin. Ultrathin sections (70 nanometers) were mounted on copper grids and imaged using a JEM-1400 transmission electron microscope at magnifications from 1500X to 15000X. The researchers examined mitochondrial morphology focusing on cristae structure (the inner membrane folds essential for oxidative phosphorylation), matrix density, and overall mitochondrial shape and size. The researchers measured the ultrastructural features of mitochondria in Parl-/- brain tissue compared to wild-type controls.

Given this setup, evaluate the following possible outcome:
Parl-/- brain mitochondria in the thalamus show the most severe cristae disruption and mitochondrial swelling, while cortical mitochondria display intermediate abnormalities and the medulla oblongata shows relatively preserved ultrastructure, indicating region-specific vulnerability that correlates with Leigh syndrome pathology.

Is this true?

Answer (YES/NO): NO